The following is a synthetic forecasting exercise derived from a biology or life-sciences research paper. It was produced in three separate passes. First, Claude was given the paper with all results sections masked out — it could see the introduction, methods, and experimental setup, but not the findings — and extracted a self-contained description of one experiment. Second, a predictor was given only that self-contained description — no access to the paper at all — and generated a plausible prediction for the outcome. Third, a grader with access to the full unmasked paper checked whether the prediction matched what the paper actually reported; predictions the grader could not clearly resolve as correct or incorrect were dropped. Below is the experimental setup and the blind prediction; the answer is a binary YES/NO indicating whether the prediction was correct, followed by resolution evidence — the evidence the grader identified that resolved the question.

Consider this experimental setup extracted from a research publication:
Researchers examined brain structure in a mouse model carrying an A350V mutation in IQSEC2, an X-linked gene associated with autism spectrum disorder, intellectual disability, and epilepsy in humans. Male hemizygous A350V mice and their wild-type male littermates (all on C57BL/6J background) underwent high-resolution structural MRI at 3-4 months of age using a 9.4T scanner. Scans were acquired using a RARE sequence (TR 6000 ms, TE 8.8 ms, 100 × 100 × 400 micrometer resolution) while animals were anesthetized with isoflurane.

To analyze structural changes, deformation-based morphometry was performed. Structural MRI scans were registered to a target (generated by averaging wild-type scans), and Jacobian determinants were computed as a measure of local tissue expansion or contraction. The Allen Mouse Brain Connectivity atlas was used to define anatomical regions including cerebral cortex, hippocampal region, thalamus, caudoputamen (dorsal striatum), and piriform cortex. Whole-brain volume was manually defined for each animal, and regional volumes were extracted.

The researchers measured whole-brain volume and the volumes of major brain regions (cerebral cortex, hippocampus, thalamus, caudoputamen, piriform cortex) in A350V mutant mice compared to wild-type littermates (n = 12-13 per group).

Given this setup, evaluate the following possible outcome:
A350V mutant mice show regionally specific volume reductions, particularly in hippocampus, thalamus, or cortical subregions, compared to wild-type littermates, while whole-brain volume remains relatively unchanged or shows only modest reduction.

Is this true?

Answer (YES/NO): NO